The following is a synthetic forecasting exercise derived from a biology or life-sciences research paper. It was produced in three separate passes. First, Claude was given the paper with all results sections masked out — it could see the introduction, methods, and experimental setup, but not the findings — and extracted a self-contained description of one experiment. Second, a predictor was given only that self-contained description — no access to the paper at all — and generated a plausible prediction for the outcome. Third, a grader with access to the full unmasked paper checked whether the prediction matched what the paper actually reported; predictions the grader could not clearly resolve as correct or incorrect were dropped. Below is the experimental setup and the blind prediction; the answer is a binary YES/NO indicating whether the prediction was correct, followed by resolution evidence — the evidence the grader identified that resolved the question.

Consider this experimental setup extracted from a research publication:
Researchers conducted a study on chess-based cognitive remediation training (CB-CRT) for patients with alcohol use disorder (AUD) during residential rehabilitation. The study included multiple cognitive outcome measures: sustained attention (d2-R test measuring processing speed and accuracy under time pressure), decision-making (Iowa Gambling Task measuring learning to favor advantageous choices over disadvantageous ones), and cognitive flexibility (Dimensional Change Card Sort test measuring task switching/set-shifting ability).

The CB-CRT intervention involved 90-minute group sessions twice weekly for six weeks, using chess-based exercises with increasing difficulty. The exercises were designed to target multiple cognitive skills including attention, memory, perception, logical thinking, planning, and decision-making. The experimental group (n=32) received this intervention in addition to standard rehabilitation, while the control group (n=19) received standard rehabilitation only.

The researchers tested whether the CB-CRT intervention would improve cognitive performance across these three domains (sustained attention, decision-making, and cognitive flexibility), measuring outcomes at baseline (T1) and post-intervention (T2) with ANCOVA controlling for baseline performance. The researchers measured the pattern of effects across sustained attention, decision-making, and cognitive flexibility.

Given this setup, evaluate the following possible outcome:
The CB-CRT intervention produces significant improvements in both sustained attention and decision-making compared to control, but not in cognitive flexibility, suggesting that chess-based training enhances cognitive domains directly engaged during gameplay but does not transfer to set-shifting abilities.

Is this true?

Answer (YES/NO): NO